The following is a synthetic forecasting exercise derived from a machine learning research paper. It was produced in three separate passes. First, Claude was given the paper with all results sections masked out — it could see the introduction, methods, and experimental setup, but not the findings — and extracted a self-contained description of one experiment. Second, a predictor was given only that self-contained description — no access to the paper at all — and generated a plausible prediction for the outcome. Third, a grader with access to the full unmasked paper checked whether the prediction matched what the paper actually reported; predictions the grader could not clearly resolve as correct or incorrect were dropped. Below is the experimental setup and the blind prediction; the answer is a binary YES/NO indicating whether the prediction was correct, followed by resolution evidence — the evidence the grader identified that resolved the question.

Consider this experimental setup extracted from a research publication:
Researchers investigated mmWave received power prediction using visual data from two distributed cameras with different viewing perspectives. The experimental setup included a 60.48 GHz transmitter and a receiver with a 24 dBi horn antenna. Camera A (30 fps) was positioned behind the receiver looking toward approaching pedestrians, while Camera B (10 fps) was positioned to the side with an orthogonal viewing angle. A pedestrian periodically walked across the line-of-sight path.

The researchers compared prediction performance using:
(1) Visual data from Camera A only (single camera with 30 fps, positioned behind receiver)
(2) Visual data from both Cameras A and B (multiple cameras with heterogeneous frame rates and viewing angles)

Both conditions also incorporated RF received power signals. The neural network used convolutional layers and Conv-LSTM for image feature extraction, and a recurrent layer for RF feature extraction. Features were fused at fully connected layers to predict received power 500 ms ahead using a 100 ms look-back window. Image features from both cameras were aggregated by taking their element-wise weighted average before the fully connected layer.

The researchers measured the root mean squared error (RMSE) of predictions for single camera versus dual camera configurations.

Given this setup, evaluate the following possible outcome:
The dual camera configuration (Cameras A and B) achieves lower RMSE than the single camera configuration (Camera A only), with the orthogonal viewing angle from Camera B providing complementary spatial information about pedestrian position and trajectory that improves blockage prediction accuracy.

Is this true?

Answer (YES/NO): YES